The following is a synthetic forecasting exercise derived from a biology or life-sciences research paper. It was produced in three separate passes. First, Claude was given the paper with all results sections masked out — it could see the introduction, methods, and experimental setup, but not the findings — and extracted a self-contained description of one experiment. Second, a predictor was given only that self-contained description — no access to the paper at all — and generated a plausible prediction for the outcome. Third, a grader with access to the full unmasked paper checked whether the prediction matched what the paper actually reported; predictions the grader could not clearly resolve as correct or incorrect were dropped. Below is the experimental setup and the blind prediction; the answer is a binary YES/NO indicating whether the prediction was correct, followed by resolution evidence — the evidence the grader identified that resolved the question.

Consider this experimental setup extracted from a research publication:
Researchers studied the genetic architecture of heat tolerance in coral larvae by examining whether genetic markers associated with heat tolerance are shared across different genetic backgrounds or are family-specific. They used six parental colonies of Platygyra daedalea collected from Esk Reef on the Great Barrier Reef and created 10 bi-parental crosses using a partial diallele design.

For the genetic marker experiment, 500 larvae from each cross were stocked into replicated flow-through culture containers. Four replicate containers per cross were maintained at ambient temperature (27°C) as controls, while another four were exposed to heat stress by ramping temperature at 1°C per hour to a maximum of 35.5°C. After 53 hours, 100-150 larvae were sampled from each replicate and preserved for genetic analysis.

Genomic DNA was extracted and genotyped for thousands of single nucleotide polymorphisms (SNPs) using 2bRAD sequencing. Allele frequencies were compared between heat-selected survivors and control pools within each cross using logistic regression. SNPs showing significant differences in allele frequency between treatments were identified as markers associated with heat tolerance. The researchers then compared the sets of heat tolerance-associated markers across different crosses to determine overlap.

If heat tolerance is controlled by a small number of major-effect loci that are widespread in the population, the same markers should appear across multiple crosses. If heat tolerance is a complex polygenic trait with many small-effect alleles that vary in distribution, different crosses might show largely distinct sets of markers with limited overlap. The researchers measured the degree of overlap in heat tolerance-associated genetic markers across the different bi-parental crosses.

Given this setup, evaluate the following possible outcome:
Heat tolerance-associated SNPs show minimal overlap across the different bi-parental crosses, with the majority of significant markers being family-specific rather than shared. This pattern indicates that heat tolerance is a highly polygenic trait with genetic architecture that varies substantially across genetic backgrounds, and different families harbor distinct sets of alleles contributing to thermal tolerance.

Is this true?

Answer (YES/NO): YES